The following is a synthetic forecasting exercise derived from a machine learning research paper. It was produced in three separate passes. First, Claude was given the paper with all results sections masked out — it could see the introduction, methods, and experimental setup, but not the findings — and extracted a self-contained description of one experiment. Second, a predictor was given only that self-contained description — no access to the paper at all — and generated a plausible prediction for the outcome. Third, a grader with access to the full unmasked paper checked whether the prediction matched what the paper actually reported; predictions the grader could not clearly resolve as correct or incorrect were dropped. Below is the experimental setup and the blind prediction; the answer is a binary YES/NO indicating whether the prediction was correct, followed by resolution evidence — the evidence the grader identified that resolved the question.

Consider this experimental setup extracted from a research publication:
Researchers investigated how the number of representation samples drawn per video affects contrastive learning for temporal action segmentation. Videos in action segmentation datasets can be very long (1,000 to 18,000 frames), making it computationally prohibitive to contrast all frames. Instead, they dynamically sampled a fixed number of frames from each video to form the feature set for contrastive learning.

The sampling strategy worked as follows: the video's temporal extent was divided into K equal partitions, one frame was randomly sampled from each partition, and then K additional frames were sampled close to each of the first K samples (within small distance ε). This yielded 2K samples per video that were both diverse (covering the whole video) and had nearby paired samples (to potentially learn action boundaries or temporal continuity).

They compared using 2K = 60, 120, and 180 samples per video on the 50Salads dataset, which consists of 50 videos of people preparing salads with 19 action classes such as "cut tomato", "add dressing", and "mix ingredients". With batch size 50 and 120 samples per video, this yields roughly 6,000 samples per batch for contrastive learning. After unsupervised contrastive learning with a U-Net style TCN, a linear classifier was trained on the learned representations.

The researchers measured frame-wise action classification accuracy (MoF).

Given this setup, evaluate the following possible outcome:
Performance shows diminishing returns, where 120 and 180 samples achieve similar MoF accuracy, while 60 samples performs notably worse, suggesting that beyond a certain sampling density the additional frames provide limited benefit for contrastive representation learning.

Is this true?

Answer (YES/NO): NO